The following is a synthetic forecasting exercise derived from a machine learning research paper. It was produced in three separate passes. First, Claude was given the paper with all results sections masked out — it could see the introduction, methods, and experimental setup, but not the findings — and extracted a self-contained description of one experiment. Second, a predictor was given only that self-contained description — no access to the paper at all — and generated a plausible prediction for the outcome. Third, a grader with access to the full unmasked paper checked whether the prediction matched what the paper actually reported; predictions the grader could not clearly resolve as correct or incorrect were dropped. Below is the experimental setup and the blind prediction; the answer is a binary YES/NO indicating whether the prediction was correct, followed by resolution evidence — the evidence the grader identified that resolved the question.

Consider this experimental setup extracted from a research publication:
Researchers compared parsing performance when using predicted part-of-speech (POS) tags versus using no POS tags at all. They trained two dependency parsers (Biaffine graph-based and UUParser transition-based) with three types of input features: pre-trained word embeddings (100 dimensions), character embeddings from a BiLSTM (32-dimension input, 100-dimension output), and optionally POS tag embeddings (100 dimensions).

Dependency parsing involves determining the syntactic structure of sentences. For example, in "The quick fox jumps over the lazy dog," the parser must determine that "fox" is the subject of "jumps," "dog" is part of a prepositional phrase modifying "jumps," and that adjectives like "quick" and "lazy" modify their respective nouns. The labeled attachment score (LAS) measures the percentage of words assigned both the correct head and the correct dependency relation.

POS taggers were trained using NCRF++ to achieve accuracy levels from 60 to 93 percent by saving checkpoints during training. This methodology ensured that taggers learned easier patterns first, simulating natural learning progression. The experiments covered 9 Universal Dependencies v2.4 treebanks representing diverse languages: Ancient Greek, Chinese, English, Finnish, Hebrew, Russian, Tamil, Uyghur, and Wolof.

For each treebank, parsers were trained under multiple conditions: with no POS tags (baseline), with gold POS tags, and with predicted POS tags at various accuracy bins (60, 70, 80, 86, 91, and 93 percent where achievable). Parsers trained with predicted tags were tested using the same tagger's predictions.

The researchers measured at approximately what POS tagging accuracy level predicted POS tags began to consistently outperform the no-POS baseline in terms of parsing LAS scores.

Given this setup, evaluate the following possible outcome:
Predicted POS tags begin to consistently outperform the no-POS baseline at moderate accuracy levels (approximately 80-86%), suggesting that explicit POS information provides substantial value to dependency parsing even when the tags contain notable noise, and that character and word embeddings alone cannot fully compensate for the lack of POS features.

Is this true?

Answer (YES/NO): NO